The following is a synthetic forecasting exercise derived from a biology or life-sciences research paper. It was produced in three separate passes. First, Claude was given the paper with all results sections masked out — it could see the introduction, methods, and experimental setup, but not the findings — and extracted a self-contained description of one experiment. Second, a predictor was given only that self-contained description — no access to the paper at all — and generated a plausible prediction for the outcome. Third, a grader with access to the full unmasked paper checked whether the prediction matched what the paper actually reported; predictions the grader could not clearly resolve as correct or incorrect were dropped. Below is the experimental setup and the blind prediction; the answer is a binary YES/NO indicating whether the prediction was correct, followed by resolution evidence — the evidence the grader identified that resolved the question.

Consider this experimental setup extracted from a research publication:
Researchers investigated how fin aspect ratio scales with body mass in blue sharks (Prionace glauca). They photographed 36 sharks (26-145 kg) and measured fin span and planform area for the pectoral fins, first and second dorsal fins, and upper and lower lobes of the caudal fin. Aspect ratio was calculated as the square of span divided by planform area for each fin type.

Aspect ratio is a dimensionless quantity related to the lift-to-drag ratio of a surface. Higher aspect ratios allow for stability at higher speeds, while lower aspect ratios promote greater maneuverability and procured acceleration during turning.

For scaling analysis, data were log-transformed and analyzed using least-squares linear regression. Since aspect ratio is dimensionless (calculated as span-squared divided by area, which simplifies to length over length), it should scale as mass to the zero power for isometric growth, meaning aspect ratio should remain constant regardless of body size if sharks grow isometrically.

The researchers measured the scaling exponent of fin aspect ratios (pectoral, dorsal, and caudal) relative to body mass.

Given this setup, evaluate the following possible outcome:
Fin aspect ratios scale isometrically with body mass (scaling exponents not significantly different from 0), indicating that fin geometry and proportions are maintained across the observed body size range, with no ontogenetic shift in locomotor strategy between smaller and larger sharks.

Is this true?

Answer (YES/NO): NO